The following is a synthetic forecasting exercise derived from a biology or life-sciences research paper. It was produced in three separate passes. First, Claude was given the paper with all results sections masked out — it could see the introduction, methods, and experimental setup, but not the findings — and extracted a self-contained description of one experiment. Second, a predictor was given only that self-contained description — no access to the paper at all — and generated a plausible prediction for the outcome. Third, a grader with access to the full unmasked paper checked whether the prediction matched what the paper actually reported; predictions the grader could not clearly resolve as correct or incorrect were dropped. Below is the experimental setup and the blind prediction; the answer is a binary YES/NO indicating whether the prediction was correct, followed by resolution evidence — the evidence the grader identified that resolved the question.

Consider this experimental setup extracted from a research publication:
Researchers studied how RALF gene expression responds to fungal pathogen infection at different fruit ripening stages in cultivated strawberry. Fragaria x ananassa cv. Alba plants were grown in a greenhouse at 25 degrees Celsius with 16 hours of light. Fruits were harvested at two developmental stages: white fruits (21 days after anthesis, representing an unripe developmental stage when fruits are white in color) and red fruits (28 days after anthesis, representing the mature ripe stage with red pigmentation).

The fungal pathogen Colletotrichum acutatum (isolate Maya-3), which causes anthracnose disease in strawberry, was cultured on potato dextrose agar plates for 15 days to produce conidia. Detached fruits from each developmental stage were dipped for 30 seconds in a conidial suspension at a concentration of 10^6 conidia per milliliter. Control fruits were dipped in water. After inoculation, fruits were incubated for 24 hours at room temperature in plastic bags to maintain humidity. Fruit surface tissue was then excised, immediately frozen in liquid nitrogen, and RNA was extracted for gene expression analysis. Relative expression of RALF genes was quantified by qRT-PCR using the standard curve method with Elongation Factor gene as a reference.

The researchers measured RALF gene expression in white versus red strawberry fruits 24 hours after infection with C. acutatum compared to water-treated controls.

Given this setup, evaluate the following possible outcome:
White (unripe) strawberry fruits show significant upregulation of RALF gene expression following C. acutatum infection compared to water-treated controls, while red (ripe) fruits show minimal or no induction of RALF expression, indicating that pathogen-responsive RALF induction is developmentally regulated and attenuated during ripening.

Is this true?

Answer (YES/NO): NO